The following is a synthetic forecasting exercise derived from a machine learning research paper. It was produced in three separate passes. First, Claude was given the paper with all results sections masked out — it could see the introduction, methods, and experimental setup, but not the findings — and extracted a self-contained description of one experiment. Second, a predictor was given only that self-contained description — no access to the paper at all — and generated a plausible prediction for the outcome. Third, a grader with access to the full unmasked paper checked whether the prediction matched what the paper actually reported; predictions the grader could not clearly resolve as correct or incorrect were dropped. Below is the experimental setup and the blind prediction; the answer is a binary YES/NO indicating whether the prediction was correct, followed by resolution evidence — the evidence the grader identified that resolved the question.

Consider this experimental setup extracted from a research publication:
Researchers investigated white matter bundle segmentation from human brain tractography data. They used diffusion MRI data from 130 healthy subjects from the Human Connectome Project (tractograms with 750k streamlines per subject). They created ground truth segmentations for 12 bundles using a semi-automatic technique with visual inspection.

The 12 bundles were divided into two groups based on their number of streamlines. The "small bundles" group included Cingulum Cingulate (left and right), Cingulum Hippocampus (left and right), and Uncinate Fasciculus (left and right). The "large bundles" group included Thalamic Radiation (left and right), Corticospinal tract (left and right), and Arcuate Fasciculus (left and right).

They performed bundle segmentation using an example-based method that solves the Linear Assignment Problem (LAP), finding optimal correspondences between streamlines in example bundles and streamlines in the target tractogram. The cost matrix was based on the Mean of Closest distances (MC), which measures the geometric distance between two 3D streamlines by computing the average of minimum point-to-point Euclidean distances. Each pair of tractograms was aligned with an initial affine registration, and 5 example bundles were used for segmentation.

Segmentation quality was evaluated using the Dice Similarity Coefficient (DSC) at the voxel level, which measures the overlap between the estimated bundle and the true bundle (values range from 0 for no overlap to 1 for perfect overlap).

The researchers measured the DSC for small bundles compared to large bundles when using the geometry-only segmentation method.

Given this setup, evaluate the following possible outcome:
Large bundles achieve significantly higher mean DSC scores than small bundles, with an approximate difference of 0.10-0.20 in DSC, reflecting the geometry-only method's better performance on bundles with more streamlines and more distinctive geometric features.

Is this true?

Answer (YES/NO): NO